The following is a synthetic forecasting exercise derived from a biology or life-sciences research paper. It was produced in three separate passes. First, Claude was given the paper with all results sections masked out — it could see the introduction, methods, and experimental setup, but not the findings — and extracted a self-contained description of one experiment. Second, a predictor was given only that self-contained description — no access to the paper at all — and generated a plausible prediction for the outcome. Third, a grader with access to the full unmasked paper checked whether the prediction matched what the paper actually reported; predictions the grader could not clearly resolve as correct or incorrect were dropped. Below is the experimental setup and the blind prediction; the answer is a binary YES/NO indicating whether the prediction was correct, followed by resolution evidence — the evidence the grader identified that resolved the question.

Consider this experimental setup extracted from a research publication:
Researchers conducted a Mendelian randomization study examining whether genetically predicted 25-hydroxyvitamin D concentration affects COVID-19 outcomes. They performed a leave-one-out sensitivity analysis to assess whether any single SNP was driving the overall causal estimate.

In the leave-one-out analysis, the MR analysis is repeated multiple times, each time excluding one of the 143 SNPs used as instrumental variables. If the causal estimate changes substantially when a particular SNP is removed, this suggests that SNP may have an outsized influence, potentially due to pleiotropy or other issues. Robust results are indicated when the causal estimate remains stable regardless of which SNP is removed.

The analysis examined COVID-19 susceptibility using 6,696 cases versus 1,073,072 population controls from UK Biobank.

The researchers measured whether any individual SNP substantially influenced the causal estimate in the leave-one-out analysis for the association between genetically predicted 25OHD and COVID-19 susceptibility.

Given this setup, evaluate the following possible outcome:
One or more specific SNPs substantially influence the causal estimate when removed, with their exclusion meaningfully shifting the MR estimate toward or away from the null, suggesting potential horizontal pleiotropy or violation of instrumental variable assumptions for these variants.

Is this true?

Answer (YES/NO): NO